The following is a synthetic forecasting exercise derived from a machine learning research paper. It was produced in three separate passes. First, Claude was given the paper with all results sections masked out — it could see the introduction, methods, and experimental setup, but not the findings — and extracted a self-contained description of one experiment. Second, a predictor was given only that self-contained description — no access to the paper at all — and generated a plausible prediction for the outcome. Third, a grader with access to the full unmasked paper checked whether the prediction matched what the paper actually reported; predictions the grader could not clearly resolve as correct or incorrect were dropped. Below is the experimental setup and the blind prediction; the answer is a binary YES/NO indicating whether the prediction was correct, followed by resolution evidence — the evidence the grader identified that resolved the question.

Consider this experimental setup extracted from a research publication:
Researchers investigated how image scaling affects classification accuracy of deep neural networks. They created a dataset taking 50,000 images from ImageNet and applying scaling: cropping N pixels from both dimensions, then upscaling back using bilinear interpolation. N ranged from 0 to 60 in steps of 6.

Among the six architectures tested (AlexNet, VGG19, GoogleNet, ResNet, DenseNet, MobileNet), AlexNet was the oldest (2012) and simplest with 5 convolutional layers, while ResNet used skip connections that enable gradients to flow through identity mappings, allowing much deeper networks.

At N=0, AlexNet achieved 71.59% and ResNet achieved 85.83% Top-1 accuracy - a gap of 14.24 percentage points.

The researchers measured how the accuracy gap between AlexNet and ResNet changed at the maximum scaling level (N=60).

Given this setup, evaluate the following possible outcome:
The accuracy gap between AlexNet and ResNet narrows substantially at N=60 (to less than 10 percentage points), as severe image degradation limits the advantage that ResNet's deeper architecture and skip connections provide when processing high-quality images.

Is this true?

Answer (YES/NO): NO